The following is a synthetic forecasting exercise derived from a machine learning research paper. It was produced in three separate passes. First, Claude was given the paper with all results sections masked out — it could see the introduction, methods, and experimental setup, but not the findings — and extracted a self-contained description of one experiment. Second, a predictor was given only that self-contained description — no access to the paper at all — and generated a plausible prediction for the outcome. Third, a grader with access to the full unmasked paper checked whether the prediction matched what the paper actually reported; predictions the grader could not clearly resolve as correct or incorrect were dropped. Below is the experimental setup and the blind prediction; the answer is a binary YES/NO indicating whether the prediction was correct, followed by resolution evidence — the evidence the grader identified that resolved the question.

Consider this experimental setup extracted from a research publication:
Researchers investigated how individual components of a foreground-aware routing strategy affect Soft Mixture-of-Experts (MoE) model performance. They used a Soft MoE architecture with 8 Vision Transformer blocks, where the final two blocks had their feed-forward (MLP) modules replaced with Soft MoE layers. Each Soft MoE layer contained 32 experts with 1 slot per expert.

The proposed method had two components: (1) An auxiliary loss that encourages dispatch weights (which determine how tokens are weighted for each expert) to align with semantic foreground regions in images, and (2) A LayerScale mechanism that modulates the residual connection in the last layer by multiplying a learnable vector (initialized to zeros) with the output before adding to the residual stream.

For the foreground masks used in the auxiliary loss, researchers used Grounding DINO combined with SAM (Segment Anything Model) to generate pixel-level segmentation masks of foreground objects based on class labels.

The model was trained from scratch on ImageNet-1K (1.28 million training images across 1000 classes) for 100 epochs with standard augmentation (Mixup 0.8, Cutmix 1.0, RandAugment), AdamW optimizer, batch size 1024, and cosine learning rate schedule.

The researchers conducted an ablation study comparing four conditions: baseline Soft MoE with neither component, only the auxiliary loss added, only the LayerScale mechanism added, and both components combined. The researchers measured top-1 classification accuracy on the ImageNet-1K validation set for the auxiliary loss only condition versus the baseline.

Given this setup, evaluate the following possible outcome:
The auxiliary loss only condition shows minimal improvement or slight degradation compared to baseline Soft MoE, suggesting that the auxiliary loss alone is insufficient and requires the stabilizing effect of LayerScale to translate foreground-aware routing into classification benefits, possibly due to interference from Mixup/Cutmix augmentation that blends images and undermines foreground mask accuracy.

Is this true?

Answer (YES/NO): YES